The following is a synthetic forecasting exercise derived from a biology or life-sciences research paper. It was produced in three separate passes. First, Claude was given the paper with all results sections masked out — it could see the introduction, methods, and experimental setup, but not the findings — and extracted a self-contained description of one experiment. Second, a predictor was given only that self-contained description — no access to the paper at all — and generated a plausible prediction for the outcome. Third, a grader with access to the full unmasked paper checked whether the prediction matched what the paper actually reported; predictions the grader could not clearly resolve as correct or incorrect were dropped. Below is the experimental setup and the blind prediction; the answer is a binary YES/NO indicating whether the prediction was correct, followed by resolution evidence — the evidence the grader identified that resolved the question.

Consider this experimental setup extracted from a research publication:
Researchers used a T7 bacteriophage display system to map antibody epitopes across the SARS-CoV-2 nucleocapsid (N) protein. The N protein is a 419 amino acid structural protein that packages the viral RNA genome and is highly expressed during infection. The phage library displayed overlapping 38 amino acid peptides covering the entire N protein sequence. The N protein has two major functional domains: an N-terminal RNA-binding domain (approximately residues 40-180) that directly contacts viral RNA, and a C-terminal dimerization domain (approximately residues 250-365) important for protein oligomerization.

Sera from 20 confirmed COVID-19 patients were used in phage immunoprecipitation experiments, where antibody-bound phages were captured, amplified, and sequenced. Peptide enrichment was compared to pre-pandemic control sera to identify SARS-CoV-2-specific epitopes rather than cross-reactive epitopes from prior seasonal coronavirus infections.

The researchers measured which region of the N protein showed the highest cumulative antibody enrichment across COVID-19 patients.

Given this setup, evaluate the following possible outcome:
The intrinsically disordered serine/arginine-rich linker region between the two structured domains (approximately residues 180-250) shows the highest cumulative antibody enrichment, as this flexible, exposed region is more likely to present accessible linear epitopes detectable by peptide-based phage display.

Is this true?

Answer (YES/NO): NO